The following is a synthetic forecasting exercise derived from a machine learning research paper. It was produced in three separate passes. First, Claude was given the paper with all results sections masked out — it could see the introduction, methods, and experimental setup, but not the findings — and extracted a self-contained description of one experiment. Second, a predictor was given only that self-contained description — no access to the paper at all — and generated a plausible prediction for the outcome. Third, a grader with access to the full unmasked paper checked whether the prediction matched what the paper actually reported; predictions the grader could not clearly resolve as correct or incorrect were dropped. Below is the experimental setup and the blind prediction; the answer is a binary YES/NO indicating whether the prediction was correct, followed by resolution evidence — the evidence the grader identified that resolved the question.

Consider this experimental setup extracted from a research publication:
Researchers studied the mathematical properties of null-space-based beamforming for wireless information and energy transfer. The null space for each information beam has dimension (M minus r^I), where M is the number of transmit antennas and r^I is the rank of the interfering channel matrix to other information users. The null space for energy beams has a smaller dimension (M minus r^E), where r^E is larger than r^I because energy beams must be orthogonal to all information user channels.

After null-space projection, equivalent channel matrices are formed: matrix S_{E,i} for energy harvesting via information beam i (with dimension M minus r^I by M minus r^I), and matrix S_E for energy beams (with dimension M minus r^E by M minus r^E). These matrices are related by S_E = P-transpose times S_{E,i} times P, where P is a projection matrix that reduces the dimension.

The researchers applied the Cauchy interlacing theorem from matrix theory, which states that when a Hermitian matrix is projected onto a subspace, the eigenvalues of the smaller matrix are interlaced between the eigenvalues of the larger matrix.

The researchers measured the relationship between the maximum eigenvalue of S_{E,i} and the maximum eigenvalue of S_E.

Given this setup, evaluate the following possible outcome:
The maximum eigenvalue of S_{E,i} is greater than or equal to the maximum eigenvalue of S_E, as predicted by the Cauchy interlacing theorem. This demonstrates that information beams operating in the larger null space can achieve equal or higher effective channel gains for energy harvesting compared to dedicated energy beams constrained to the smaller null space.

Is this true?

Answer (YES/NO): YES